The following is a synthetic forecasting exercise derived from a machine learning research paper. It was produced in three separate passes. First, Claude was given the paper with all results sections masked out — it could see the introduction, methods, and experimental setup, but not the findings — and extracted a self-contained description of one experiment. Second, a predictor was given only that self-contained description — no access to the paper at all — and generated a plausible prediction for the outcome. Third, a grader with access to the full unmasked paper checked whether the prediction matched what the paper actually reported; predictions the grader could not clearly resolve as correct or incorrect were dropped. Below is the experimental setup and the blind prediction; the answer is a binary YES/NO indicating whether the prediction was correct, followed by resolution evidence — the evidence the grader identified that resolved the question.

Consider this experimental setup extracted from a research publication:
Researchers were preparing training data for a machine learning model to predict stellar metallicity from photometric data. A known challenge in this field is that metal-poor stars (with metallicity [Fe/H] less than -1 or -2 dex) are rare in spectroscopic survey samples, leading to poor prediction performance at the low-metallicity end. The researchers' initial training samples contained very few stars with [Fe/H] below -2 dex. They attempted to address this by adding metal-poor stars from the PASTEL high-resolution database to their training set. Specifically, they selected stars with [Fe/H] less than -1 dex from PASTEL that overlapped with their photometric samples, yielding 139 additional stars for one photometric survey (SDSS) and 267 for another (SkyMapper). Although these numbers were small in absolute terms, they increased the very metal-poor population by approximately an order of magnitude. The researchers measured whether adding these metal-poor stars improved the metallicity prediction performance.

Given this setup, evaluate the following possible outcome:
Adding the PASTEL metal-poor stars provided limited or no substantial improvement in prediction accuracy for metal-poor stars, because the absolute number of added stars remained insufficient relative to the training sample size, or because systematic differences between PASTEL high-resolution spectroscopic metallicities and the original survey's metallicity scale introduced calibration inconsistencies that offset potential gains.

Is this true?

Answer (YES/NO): YES